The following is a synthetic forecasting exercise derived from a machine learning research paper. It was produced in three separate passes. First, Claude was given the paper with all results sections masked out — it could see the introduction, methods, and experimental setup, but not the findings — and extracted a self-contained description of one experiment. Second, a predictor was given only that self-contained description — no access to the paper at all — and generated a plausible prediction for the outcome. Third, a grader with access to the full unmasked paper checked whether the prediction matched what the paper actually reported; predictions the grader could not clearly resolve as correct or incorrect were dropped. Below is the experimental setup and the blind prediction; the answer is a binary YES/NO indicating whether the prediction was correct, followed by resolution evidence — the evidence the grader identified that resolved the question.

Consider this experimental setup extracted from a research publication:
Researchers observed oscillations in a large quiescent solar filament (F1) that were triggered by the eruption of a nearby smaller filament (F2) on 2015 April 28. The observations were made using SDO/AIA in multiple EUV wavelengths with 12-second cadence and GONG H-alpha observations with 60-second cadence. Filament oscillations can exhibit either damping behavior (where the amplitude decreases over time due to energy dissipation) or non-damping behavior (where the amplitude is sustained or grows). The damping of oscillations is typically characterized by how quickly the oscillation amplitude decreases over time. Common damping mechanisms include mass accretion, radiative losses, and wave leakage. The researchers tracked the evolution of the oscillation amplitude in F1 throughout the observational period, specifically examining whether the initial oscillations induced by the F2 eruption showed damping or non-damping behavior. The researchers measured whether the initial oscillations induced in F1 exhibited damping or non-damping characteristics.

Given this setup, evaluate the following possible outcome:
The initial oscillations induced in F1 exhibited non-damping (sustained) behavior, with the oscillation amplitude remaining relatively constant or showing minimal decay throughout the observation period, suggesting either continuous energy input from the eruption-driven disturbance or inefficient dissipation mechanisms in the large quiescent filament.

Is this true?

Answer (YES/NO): YES